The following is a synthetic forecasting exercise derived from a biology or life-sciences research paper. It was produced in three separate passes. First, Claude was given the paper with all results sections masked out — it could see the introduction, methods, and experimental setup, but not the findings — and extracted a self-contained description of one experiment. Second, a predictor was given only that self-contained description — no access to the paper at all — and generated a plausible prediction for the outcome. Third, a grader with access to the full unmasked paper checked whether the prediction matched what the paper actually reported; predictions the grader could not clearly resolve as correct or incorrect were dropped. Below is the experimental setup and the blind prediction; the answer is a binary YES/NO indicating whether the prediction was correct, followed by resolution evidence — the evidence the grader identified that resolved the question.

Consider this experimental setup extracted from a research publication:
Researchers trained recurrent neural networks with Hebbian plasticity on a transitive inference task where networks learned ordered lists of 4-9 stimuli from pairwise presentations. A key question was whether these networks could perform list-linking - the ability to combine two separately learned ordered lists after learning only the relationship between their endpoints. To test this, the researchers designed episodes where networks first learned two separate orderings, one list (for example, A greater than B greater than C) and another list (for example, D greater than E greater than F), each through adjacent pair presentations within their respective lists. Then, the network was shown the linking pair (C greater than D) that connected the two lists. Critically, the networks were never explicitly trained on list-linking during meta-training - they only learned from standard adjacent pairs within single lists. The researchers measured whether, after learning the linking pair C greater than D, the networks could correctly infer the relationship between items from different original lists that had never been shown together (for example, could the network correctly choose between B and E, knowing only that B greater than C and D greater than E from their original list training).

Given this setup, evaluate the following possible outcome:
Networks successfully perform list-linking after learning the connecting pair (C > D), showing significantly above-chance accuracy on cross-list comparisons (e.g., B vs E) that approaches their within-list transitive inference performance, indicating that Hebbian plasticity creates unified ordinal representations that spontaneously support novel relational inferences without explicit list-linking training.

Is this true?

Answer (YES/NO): NO